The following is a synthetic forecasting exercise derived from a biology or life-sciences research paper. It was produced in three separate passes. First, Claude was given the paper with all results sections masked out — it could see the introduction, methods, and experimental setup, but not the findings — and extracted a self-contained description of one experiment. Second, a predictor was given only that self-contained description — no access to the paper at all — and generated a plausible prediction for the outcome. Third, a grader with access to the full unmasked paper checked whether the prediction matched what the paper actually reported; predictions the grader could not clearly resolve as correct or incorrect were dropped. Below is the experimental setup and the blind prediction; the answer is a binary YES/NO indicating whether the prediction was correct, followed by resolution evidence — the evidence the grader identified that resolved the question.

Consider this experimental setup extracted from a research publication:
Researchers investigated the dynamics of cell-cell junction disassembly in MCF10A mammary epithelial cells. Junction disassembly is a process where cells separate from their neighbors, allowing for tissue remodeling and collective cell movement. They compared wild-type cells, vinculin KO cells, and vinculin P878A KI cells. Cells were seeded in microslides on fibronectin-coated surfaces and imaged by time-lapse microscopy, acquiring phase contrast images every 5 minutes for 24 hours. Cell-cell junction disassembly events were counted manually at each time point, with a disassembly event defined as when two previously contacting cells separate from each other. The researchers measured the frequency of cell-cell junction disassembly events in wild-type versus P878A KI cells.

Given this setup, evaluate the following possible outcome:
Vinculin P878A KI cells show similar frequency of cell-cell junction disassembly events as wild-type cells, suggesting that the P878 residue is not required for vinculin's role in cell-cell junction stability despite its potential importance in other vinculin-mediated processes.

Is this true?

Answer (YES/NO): NO